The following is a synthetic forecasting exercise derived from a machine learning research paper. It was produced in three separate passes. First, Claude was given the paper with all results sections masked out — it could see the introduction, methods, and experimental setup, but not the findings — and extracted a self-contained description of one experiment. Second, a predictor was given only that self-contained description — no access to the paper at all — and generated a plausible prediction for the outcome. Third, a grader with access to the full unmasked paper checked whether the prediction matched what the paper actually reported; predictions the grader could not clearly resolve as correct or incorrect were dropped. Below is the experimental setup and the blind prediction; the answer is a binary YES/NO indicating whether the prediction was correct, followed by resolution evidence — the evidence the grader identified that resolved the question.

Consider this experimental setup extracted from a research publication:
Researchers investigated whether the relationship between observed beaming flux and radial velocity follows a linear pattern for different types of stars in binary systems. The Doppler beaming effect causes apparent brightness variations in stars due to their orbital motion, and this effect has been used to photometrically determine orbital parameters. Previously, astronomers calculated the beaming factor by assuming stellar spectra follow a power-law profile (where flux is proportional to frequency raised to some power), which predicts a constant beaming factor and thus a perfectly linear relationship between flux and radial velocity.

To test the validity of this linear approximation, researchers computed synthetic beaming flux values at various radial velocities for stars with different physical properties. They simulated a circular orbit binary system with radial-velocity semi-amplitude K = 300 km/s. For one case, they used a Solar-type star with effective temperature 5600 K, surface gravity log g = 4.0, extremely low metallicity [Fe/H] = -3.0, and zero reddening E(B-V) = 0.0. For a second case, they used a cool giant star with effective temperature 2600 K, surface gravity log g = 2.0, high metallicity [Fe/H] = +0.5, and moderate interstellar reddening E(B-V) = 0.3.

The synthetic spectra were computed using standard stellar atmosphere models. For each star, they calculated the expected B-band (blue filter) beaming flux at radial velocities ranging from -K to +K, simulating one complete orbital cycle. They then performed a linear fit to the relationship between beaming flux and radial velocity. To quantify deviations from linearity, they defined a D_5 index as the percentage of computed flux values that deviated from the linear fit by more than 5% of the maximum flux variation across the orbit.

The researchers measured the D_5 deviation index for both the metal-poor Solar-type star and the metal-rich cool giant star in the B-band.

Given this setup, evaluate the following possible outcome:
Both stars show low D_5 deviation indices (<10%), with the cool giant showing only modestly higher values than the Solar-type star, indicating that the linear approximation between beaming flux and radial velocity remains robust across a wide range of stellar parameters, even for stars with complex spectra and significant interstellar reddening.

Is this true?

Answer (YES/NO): NO